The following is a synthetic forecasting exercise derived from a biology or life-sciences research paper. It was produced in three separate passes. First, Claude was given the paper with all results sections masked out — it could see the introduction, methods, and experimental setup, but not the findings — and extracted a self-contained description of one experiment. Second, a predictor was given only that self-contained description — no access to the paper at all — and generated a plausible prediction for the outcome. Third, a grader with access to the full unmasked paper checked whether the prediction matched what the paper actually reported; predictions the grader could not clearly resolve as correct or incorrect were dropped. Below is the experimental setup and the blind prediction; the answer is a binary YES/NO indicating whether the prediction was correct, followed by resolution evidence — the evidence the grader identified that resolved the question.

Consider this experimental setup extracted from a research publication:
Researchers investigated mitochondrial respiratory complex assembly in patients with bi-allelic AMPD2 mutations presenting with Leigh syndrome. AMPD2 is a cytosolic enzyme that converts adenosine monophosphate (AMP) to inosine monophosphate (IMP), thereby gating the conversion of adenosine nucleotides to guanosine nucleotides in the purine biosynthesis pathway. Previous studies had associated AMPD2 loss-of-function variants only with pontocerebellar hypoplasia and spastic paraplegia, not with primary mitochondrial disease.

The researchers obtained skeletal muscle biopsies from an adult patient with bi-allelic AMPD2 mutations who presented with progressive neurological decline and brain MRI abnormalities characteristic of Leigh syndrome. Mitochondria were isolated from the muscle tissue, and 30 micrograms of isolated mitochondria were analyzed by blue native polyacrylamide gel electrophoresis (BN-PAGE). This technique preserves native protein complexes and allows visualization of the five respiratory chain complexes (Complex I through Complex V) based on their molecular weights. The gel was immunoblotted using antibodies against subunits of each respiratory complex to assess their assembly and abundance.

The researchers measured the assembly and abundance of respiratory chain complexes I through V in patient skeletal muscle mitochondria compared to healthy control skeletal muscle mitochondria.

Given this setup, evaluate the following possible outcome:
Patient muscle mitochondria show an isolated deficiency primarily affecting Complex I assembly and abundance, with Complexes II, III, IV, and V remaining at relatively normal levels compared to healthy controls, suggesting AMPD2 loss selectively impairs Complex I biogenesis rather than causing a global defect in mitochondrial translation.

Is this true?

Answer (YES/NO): NO